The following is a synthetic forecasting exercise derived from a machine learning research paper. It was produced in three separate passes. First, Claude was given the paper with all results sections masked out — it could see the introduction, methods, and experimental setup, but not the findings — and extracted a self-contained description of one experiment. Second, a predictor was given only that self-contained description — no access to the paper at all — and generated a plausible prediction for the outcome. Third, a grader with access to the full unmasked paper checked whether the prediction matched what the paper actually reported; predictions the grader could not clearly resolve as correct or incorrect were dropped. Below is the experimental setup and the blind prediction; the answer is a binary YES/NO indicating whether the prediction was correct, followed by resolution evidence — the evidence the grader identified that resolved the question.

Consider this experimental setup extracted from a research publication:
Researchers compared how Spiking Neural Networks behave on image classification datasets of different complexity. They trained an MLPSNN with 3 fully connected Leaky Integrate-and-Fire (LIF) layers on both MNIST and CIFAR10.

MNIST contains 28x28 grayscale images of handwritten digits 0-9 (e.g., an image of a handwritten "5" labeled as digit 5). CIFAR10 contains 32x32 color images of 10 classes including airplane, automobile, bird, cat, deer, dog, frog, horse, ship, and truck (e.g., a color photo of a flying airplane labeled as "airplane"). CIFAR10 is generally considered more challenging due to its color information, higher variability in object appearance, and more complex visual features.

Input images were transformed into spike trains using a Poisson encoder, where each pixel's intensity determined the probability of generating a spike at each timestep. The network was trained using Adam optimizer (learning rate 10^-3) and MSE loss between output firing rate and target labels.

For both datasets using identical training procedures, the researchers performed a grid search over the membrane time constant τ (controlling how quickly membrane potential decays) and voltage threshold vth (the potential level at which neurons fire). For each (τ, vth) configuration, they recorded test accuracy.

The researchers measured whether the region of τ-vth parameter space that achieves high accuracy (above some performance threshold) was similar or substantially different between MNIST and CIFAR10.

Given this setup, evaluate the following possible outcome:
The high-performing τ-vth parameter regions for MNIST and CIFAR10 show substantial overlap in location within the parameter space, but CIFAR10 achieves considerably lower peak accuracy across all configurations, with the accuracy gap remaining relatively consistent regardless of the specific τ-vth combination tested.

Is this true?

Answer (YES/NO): NO